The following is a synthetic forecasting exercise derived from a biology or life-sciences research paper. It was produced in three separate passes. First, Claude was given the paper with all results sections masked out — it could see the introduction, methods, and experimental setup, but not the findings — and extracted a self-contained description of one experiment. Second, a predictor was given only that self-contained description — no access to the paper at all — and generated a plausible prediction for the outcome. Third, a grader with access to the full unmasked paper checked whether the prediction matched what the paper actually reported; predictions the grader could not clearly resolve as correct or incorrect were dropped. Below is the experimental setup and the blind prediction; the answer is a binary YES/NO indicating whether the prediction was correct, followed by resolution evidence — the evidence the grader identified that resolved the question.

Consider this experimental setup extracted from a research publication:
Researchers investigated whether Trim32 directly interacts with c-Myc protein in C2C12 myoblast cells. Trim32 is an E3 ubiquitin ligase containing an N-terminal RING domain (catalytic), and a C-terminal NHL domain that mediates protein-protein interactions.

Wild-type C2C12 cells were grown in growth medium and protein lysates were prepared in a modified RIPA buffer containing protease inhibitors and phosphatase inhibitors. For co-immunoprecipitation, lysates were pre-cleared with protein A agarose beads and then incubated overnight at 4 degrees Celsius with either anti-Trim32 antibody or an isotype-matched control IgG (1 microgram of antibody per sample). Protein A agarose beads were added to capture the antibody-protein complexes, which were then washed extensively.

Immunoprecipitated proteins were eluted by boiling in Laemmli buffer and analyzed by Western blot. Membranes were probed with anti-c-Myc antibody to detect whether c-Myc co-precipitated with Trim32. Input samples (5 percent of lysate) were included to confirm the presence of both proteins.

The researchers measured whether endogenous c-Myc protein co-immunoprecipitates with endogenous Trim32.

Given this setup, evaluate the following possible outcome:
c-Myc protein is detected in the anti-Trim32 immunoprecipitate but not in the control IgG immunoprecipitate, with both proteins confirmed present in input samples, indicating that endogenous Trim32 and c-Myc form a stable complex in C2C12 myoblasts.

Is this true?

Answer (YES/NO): NO